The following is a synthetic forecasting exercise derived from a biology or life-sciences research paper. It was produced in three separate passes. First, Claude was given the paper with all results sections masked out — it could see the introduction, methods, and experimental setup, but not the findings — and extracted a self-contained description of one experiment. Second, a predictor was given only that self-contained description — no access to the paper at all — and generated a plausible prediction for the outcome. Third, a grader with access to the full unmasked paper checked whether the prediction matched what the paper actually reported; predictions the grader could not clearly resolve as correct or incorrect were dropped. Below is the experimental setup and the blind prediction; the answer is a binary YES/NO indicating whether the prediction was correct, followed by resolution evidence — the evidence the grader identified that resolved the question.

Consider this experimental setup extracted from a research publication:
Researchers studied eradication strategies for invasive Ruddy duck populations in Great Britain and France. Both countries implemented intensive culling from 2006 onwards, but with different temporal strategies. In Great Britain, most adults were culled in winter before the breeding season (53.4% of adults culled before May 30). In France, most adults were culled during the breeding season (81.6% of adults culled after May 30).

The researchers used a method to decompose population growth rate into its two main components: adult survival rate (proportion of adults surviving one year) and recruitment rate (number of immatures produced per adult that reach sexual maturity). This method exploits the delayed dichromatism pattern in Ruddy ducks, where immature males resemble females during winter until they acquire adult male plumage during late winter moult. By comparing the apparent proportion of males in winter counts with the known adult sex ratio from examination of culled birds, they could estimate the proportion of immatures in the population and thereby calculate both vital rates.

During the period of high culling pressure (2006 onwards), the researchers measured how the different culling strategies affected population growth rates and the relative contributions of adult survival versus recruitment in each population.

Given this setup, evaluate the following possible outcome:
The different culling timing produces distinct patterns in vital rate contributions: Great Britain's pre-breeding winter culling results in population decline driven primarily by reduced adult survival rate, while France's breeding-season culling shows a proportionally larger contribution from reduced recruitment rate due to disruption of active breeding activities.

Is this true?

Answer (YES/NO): NO